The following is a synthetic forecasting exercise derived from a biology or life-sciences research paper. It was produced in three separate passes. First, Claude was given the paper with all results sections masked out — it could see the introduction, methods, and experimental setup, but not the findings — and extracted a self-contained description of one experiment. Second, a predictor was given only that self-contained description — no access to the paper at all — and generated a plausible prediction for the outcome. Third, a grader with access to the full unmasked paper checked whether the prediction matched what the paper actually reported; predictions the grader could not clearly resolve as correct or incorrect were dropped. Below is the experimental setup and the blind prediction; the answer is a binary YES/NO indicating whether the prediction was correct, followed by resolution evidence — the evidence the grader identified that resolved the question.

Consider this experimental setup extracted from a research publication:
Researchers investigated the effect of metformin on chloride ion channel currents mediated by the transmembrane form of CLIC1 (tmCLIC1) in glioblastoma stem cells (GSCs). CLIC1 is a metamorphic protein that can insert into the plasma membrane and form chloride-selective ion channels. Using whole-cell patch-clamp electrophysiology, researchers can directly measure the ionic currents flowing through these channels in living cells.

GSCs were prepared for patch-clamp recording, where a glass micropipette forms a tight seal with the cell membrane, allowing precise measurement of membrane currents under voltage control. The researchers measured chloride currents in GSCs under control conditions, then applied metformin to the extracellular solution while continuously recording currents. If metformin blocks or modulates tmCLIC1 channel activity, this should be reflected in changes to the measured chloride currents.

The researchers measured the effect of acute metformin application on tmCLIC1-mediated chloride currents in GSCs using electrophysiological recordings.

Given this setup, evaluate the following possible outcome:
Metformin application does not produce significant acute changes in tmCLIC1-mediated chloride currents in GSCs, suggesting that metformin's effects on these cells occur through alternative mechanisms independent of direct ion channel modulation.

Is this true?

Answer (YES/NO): NO